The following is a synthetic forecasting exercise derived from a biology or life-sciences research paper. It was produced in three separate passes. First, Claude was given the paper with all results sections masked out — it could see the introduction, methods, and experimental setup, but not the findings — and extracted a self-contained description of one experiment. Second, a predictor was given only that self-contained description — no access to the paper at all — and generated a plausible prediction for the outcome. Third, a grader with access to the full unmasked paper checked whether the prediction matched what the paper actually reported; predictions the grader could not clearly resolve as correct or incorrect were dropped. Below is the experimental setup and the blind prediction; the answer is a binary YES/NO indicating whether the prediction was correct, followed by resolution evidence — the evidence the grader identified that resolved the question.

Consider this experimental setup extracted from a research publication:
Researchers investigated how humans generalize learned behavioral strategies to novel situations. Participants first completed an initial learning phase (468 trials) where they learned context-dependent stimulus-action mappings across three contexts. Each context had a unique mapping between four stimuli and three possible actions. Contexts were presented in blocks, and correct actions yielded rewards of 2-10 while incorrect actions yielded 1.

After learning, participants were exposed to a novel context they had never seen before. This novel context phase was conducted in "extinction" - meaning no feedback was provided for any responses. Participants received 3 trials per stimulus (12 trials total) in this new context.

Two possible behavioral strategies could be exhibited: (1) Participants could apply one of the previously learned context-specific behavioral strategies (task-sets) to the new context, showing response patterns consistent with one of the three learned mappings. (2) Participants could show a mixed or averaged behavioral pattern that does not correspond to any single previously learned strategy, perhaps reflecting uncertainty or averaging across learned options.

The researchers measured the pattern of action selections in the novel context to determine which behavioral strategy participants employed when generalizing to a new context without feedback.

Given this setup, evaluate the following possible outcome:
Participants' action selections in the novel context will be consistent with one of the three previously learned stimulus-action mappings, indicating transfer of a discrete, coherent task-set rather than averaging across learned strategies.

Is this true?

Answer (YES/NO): NO